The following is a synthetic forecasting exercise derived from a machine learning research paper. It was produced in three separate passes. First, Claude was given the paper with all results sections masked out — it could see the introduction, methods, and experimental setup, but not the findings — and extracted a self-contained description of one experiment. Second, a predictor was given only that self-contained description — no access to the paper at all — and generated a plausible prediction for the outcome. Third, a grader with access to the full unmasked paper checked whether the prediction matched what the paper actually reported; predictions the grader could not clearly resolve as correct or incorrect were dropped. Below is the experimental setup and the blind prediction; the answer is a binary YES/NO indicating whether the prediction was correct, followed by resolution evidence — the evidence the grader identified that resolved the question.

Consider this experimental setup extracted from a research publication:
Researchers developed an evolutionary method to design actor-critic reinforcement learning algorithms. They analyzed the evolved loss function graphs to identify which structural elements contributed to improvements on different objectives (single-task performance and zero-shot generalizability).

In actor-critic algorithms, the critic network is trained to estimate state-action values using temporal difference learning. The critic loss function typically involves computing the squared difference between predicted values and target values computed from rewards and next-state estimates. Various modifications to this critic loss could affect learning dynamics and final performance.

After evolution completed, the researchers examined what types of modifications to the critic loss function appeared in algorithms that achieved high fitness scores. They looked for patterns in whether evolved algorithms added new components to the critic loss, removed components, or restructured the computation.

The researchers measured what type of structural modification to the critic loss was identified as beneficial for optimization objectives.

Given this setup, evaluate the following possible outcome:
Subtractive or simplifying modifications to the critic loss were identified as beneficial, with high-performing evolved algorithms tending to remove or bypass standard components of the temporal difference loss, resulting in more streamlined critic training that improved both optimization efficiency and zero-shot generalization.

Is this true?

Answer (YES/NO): NO